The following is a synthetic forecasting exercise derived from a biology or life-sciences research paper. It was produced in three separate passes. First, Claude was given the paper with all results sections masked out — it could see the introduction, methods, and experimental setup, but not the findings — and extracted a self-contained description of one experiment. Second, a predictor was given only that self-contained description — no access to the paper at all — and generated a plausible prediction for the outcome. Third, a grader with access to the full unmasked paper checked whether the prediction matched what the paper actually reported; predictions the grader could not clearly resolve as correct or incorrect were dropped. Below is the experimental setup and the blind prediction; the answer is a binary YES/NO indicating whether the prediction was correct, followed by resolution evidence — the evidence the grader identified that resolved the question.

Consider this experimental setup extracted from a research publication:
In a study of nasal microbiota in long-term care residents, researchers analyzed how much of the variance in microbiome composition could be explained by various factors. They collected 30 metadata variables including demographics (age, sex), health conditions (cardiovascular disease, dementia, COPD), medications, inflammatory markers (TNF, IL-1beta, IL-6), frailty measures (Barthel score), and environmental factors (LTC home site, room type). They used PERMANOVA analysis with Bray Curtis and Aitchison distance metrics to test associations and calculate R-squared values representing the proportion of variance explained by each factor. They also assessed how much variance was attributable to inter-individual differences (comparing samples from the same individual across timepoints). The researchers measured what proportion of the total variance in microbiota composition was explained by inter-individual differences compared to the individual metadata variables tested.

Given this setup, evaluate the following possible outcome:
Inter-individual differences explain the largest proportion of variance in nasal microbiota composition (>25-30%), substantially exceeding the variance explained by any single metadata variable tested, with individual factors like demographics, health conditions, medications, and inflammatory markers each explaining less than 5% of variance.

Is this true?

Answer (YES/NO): YES